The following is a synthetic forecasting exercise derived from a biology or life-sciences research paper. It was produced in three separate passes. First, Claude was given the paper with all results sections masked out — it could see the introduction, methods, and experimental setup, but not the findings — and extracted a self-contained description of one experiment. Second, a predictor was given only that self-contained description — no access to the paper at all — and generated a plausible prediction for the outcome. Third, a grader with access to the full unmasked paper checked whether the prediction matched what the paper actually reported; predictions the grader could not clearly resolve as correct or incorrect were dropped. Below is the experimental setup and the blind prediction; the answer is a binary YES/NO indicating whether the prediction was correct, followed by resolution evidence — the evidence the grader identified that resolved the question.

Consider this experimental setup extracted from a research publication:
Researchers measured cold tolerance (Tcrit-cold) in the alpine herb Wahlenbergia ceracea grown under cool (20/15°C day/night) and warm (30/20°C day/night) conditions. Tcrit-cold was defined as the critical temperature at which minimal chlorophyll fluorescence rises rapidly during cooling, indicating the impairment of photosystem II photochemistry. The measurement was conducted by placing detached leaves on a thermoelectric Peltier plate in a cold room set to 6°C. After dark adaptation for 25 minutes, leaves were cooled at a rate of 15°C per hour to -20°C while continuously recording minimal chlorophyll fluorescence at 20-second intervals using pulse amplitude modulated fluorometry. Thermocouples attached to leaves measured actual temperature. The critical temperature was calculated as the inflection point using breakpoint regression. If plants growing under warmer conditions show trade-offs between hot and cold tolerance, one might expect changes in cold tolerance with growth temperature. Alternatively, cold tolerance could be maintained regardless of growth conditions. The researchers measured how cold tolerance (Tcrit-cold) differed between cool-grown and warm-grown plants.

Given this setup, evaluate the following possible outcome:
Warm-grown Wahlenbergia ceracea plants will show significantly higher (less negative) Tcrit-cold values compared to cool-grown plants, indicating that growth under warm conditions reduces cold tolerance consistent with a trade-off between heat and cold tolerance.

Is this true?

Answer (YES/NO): NO